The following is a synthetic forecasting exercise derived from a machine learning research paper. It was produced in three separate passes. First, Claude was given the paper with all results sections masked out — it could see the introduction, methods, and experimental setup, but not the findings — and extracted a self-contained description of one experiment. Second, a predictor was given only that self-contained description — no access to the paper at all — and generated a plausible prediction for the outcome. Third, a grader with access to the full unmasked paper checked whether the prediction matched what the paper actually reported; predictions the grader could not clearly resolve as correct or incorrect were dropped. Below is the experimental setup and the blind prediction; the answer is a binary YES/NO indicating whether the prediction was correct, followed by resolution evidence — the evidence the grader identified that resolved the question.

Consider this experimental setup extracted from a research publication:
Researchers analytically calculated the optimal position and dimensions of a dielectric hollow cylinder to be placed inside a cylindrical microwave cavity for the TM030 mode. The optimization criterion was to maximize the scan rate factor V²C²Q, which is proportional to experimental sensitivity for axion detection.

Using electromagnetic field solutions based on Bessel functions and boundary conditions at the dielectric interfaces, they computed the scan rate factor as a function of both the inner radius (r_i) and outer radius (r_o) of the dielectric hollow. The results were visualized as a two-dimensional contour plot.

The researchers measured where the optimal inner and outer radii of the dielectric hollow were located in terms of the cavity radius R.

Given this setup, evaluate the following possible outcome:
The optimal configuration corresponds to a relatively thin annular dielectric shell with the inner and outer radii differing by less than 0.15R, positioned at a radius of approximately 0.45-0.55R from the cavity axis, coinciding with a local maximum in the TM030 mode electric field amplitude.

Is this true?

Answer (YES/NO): NO